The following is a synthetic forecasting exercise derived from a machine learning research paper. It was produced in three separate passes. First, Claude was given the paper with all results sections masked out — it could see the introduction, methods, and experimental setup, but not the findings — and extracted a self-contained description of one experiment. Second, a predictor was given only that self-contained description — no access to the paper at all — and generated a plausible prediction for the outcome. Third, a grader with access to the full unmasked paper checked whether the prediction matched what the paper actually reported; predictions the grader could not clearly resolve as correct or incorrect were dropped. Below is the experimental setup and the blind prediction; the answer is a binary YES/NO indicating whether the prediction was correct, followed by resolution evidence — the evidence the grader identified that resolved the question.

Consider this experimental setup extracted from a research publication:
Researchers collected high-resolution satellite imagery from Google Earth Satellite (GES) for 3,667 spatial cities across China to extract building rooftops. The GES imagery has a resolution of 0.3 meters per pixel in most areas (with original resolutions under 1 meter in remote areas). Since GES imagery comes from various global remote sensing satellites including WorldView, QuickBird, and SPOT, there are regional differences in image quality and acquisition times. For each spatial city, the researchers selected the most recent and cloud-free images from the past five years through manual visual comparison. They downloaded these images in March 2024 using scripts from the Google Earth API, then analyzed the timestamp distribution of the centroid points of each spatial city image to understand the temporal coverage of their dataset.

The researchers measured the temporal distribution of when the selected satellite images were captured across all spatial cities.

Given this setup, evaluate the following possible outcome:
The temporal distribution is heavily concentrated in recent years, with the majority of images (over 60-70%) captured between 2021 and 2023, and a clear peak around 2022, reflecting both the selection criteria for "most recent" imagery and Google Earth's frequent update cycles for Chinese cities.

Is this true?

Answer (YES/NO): NO